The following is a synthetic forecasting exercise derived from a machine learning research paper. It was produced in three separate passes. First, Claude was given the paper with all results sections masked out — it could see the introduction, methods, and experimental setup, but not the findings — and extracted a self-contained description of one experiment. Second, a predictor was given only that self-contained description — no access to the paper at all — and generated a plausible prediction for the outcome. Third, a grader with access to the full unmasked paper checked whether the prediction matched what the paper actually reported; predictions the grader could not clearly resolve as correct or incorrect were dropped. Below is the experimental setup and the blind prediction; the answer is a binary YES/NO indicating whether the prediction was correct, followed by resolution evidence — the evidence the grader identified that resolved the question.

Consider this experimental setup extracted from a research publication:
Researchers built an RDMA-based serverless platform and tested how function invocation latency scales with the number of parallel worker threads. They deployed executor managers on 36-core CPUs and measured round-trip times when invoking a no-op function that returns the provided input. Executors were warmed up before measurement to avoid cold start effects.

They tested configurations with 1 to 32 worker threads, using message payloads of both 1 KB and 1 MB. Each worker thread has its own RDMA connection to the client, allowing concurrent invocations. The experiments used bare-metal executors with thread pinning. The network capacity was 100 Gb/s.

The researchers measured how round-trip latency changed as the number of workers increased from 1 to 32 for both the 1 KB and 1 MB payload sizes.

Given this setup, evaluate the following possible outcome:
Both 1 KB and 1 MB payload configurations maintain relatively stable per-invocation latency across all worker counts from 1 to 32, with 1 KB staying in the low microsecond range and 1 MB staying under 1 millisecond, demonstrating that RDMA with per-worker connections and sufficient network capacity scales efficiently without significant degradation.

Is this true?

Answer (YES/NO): NO